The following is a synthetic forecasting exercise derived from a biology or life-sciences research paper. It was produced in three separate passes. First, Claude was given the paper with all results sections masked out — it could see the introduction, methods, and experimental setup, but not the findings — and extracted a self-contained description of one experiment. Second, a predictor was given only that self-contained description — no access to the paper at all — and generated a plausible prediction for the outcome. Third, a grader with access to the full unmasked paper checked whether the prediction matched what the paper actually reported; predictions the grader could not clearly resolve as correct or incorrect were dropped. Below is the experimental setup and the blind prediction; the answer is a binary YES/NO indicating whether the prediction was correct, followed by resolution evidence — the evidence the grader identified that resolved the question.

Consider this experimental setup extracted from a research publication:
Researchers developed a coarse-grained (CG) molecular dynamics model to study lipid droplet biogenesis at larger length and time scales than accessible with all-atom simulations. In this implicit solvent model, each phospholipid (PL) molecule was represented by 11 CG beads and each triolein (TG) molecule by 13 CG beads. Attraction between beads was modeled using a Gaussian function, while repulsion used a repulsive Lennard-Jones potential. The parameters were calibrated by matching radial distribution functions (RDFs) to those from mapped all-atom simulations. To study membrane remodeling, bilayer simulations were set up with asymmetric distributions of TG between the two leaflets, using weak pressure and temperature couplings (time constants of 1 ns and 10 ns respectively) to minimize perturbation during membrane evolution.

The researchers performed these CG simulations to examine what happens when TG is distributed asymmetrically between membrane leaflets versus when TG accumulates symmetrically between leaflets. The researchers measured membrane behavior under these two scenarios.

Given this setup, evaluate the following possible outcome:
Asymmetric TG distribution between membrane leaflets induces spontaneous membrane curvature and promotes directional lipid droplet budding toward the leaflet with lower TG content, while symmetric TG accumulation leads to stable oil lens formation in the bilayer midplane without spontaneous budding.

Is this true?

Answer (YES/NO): YES